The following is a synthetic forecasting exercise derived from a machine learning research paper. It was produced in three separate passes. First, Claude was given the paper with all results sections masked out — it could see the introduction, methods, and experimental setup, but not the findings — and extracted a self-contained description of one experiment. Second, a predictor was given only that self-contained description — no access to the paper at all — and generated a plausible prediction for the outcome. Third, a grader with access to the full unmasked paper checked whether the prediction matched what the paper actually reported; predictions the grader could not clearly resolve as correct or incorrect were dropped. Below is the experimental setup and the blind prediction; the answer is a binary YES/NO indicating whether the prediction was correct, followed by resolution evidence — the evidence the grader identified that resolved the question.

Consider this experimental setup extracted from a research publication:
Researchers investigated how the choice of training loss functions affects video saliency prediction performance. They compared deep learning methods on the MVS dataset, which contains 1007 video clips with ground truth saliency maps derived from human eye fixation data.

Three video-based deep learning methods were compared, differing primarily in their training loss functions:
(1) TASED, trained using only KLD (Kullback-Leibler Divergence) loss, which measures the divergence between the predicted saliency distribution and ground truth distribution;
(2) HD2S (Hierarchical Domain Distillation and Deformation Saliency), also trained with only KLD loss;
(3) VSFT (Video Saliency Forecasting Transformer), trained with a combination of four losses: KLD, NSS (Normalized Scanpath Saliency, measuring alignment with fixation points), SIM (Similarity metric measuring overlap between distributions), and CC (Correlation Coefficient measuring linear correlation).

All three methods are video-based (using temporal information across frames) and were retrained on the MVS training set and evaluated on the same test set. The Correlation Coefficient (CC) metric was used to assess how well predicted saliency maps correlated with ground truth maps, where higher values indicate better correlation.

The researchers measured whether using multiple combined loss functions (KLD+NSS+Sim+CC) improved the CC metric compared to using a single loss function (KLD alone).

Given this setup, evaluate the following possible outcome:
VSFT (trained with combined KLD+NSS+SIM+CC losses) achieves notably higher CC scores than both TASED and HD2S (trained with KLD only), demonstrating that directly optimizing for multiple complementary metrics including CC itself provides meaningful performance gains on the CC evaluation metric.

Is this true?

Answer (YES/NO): NO